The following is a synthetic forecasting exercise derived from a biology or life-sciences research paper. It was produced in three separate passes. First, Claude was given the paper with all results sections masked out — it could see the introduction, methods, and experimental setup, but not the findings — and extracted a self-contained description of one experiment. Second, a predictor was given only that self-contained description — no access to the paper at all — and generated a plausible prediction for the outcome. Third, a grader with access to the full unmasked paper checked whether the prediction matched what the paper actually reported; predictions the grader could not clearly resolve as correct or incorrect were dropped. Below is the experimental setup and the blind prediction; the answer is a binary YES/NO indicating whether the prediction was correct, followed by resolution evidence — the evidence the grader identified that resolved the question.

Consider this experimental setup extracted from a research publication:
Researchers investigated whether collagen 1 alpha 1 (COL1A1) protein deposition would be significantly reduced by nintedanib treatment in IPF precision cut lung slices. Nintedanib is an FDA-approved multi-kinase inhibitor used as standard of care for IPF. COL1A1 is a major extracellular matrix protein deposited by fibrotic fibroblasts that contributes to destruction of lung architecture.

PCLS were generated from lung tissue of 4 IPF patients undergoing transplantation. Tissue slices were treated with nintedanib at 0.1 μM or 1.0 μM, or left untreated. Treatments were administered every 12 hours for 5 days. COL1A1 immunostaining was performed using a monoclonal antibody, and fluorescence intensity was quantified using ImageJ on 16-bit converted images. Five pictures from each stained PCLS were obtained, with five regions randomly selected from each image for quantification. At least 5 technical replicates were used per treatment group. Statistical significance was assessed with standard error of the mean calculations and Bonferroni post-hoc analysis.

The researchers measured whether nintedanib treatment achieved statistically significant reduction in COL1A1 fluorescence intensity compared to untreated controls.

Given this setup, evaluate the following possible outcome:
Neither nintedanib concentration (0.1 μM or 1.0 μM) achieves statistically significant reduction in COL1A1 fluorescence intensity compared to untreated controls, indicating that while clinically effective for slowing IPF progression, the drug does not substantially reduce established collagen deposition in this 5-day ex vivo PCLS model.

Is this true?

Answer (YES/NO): YES